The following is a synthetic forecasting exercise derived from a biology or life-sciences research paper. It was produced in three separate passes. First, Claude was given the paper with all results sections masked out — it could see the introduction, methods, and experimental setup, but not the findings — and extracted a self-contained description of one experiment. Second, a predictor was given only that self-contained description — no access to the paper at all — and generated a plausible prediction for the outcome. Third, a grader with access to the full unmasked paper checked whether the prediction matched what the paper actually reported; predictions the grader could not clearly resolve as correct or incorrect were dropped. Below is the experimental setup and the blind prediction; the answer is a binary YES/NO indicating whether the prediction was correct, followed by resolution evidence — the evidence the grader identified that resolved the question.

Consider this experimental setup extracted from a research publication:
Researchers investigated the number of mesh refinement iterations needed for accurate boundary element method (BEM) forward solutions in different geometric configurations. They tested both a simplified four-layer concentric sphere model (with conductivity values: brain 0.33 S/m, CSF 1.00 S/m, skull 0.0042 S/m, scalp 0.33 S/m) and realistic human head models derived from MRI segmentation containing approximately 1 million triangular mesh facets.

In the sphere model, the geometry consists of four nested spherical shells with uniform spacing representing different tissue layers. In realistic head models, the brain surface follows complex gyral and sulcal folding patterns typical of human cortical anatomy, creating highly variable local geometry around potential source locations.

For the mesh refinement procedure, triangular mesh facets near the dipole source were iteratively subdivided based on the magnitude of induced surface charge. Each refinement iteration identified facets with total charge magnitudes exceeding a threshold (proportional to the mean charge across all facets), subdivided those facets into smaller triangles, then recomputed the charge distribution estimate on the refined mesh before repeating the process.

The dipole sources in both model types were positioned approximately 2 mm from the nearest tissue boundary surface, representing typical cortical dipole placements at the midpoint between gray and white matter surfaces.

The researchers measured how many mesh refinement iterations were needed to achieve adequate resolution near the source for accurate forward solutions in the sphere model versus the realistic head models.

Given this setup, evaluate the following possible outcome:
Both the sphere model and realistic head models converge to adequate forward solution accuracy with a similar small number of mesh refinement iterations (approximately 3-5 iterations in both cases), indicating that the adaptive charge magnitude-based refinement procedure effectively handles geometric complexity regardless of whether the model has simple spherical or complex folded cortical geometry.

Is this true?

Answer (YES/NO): YES